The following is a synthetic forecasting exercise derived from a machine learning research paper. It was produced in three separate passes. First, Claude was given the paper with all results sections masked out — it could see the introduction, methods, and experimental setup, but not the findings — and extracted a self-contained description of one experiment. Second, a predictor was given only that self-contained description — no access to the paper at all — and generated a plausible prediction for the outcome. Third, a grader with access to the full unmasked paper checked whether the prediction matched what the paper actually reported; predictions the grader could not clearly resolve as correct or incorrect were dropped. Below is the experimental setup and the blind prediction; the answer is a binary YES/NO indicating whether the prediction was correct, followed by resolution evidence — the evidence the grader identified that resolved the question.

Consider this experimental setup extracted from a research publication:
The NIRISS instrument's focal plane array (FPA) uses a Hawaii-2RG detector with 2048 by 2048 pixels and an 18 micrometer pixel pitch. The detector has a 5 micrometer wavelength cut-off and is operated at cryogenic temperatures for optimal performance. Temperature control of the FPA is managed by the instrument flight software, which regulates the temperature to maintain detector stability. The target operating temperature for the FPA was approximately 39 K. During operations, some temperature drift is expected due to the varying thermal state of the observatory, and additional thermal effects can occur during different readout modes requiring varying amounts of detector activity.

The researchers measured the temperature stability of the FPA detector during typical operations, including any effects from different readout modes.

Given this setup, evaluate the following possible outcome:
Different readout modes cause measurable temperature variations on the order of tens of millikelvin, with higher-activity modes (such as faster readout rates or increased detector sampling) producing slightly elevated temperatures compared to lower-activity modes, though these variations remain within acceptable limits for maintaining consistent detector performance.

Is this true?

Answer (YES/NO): NO